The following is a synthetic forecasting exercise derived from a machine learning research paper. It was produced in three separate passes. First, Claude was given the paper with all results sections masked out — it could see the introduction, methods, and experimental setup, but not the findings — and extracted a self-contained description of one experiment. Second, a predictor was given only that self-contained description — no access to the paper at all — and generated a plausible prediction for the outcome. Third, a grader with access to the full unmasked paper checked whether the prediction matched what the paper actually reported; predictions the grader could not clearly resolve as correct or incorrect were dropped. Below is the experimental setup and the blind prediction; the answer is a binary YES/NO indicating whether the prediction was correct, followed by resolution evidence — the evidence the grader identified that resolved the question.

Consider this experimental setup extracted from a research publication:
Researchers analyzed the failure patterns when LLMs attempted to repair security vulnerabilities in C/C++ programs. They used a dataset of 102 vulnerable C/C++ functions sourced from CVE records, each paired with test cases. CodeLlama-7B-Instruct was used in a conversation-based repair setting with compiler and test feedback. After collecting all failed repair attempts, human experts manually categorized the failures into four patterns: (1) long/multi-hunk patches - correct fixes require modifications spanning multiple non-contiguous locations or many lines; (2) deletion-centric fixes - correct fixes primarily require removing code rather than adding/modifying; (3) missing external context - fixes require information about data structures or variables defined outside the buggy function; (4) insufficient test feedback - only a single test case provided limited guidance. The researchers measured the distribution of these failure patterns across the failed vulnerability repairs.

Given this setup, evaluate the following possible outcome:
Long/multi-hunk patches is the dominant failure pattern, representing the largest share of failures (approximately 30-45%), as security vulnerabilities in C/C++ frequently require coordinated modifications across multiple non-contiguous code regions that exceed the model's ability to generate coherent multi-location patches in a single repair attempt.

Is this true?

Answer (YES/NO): NO